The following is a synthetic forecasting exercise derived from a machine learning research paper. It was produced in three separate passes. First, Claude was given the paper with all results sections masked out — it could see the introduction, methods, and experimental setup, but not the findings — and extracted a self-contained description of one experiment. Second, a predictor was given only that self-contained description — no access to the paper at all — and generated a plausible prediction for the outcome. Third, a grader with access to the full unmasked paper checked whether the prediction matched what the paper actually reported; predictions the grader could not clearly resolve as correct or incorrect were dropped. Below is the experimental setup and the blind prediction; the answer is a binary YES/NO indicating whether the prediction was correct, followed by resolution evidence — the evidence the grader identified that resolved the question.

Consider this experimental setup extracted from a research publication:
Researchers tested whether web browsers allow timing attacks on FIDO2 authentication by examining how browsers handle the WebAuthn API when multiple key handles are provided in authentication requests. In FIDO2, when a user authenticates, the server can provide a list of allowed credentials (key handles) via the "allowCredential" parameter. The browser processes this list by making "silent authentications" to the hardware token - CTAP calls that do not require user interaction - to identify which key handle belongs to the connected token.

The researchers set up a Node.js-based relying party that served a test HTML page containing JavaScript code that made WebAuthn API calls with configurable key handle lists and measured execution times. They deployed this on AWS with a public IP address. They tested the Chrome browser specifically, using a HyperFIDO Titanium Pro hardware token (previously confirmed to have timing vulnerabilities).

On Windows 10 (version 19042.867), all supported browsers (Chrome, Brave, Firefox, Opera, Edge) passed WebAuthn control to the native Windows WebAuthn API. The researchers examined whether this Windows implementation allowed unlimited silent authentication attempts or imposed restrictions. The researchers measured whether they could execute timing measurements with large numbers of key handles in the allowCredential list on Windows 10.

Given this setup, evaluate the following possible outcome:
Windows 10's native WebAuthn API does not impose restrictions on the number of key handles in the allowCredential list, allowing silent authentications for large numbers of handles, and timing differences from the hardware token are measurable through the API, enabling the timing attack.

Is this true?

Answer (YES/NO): NO